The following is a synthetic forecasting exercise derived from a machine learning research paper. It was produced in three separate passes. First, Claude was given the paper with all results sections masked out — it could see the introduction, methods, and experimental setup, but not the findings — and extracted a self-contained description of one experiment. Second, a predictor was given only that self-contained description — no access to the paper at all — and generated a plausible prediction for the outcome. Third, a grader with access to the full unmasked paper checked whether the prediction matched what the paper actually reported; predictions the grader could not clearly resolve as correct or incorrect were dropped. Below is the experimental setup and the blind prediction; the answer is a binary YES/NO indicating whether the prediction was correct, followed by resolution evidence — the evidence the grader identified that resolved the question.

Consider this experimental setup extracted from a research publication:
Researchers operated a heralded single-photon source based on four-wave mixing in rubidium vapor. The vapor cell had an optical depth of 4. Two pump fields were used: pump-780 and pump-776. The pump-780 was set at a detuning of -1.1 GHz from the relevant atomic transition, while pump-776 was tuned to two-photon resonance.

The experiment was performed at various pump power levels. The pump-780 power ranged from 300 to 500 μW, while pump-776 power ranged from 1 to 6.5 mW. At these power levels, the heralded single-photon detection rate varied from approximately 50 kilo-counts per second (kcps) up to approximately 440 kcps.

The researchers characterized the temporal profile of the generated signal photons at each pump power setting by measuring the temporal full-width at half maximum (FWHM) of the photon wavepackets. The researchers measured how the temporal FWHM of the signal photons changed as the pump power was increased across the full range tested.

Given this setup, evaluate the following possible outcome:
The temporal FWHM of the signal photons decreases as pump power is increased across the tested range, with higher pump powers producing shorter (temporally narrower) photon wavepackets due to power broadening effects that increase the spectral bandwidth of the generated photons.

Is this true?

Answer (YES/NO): NO